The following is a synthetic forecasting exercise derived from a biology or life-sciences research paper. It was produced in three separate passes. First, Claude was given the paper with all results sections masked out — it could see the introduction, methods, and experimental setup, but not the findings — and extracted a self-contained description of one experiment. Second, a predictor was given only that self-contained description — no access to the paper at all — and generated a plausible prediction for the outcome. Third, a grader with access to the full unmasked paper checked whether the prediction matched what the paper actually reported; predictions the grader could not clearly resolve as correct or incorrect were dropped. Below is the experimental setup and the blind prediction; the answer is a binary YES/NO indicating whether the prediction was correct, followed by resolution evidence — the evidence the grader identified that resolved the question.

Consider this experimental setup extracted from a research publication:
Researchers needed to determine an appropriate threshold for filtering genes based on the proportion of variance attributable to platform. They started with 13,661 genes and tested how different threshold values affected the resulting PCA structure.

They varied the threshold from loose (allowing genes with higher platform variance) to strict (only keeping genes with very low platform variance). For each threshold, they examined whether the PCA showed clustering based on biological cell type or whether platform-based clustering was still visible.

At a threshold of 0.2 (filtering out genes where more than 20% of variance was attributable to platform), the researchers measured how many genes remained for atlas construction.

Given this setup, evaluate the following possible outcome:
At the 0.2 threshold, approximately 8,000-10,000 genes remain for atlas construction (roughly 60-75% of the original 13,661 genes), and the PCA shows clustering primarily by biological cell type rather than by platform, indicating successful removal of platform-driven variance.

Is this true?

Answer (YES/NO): NO